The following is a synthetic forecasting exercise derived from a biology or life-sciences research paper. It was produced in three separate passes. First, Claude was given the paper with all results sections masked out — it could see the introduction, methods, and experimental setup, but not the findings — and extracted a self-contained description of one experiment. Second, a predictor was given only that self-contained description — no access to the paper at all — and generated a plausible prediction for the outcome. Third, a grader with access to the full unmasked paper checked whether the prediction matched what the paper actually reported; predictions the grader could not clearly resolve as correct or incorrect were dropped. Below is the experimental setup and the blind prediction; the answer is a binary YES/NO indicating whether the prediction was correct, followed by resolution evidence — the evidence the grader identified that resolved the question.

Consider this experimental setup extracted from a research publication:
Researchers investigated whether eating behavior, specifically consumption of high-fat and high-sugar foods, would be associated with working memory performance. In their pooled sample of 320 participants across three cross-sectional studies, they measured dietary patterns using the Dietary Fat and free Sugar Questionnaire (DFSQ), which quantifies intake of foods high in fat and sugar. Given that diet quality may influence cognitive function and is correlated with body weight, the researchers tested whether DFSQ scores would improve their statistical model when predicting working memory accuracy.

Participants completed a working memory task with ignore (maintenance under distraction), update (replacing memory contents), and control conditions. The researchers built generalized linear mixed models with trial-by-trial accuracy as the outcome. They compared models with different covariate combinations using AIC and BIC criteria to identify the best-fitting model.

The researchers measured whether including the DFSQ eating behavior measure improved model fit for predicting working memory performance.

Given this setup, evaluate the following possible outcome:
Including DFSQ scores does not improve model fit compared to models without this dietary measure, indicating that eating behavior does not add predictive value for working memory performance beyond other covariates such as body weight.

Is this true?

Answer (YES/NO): YES